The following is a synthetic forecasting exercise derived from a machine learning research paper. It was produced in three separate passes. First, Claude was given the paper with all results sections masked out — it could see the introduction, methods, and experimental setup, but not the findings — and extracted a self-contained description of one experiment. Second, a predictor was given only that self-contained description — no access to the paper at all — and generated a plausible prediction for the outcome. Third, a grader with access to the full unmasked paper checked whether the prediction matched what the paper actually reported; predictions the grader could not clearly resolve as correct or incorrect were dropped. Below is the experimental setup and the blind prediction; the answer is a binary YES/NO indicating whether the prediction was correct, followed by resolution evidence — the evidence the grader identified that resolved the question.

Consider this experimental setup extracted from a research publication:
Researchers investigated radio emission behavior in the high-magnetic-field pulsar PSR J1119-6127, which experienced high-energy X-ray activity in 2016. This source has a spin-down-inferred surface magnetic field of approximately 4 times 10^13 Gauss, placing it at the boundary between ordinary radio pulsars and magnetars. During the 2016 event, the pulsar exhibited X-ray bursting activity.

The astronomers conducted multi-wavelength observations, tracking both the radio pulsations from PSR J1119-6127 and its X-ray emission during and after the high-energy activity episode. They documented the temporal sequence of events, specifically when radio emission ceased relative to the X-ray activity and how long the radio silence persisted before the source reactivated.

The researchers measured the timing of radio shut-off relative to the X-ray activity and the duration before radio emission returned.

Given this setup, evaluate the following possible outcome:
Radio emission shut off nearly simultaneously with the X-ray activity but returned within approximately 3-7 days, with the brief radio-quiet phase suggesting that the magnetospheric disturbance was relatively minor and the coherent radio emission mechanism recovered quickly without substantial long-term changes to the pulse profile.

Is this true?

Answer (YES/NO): NO